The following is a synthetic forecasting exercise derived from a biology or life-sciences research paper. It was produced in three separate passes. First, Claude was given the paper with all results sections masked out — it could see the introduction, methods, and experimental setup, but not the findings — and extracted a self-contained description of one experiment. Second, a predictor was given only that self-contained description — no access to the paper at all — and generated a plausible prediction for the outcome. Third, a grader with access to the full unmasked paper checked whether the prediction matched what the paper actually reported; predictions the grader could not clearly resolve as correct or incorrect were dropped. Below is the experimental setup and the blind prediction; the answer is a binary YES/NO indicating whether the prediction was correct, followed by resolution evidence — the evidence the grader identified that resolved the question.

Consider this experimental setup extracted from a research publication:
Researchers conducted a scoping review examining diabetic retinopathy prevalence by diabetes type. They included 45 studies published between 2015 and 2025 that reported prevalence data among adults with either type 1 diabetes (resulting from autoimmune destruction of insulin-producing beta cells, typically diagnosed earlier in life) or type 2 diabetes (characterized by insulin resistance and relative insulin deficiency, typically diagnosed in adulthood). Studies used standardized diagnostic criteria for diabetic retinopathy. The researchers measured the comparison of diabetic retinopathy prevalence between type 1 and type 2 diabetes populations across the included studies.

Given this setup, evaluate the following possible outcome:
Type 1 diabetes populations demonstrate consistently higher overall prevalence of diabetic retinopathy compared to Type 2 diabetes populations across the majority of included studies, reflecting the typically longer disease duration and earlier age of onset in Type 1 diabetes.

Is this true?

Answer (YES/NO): NO